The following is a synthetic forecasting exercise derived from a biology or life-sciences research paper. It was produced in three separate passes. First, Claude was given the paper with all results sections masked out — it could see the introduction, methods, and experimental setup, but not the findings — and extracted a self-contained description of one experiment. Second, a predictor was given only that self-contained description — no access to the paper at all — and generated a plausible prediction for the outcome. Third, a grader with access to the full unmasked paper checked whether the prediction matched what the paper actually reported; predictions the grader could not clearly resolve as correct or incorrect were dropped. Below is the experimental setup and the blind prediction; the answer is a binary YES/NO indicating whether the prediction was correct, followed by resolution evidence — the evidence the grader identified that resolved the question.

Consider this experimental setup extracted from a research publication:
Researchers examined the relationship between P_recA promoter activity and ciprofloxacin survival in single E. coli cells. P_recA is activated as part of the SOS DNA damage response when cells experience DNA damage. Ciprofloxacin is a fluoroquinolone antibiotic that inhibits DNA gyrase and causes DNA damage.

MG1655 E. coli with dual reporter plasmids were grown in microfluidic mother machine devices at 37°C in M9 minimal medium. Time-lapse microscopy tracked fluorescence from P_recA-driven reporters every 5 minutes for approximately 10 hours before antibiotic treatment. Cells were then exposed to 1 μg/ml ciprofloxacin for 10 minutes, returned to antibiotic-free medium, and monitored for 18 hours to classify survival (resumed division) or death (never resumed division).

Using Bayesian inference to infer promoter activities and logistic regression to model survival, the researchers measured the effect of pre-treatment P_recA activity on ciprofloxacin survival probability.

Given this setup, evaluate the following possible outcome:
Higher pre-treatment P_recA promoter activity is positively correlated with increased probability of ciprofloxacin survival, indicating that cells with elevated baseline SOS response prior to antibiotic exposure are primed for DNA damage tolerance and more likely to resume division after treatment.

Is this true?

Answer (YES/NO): NO